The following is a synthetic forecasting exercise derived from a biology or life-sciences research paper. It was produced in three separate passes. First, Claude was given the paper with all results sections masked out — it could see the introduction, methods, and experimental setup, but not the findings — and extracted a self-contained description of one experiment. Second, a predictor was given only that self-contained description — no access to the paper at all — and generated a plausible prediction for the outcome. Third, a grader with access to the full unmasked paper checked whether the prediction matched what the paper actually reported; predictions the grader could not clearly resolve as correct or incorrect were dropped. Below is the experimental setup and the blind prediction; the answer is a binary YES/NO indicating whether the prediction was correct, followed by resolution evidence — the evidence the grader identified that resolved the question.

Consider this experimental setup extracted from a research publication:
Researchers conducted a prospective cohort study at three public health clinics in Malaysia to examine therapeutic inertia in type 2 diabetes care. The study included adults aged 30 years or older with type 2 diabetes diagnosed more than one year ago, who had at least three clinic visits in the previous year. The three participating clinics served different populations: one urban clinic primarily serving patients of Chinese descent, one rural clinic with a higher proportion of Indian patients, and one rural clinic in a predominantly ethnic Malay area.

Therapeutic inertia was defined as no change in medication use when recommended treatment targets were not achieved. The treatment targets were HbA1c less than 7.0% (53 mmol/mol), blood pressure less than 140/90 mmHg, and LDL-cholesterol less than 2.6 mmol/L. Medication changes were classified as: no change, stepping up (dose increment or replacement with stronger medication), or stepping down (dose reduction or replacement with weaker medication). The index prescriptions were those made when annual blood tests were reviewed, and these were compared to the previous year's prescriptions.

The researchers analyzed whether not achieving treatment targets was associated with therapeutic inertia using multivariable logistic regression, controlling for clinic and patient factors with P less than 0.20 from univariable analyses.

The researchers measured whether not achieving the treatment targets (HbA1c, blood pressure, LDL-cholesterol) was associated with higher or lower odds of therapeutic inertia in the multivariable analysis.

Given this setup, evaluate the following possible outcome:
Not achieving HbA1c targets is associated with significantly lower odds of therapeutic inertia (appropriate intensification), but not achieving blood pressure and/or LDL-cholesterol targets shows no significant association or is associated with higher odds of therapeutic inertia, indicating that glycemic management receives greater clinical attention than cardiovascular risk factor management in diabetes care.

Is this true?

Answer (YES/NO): NO